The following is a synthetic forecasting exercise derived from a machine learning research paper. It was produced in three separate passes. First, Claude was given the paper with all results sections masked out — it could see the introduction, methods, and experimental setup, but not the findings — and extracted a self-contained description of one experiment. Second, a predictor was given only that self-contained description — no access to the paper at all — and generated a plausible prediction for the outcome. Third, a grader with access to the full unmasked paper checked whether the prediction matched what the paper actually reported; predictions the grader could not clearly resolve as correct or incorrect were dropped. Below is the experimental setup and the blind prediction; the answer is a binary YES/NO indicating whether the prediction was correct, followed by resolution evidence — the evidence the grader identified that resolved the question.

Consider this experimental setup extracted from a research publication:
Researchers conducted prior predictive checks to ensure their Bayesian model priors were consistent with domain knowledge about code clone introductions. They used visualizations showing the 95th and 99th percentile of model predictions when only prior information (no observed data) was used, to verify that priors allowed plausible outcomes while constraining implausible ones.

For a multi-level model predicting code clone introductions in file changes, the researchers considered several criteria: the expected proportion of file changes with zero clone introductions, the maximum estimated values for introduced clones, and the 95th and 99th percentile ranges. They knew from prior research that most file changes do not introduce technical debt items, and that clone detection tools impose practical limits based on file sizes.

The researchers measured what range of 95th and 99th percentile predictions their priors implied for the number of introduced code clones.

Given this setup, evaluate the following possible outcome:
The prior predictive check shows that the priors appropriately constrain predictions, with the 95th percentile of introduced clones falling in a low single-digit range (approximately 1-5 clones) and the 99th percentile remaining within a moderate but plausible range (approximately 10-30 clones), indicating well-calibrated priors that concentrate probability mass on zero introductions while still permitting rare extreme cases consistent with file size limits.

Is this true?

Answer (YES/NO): NO